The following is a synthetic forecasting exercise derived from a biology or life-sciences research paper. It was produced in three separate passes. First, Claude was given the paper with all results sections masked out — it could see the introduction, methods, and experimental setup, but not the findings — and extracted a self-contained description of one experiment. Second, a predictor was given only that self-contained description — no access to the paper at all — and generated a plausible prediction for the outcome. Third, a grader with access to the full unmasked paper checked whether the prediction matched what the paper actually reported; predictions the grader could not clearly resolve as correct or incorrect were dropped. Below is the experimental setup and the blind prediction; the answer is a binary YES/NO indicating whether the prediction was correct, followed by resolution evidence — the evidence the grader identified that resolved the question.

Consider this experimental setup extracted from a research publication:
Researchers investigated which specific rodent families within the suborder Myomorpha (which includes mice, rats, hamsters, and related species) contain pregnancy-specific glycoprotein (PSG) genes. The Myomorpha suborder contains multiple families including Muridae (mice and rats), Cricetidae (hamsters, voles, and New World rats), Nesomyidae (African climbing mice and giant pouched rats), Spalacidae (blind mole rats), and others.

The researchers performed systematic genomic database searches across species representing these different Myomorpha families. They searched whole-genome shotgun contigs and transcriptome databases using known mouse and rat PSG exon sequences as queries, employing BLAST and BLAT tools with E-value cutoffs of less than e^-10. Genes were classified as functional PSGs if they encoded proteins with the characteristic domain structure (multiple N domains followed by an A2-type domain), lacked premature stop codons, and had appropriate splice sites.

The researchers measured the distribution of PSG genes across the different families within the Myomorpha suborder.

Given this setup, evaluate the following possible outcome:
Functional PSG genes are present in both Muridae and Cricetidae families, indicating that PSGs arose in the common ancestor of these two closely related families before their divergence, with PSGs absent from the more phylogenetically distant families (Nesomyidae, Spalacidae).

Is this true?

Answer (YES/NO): NO